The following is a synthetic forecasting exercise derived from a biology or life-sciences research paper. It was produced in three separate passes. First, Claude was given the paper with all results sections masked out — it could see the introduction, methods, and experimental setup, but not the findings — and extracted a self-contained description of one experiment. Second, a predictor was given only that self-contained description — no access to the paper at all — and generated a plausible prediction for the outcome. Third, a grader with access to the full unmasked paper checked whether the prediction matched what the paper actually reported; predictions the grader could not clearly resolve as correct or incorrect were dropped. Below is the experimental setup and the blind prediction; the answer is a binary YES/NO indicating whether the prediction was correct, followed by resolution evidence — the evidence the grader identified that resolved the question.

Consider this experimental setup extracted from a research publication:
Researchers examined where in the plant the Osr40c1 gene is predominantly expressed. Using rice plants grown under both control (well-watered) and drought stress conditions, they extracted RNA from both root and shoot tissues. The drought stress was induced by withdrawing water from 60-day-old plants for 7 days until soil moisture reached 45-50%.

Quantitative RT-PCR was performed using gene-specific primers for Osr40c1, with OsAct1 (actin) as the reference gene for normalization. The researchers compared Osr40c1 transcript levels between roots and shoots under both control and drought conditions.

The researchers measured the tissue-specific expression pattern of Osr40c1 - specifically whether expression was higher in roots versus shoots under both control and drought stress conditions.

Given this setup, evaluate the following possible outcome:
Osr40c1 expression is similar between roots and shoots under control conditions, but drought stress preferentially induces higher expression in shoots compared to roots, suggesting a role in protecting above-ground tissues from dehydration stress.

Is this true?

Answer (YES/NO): NO